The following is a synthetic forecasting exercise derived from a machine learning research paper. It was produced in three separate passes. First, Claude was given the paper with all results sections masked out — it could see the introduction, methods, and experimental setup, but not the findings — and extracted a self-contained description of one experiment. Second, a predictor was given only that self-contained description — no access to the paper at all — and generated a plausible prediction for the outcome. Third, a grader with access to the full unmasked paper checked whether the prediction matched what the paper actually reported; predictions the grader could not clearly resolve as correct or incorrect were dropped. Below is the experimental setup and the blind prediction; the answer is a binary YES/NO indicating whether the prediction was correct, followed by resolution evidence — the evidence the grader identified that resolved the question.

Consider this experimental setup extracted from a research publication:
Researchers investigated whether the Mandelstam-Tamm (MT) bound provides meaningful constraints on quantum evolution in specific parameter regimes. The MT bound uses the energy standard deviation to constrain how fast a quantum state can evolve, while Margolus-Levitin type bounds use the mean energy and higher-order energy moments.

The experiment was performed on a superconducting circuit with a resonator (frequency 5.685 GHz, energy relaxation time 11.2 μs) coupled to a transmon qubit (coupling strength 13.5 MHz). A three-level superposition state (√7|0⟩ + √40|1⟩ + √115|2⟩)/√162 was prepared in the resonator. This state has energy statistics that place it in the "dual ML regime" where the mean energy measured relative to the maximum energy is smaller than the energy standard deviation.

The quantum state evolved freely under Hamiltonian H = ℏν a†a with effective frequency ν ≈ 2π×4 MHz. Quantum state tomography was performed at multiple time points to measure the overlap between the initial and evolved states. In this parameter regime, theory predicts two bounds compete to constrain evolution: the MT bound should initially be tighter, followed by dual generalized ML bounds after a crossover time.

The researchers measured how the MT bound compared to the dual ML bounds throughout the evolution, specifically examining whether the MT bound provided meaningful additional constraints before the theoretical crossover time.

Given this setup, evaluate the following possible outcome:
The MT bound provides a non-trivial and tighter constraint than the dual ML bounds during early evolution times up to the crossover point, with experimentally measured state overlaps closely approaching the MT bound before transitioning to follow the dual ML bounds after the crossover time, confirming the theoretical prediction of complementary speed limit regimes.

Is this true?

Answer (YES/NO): NO